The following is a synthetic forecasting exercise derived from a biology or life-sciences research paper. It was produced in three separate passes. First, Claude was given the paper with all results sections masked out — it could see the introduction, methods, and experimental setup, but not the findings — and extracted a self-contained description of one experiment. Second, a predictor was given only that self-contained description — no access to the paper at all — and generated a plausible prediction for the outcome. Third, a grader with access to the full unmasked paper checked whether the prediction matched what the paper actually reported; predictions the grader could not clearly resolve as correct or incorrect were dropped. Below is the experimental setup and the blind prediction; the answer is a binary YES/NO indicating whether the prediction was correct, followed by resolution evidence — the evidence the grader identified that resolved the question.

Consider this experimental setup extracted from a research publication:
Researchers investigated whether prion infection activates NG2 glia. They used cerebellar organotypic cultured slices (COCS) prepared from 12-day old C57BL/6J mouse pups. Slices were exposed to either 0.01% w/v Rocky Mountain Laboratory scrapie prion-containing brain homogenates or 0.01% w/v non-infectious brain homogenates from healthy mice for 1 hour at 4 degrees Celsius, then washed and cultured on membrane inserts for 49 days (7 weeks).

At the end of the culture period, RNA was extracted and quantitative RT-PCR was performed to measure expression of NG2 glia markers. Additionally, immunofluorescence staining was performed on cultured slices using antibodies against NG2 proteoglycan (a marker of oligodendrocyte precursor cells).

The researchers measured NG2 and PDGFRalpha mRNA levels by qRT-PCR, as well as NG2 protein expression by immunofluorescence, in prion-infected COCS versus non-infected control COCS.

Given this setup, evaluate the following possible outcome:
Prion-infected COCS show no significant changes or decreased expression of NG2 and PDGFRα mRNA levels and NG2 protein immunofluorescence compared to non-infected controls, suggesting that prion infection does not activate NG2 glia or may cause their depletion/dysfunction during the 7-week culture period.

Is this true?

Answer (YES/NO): NO